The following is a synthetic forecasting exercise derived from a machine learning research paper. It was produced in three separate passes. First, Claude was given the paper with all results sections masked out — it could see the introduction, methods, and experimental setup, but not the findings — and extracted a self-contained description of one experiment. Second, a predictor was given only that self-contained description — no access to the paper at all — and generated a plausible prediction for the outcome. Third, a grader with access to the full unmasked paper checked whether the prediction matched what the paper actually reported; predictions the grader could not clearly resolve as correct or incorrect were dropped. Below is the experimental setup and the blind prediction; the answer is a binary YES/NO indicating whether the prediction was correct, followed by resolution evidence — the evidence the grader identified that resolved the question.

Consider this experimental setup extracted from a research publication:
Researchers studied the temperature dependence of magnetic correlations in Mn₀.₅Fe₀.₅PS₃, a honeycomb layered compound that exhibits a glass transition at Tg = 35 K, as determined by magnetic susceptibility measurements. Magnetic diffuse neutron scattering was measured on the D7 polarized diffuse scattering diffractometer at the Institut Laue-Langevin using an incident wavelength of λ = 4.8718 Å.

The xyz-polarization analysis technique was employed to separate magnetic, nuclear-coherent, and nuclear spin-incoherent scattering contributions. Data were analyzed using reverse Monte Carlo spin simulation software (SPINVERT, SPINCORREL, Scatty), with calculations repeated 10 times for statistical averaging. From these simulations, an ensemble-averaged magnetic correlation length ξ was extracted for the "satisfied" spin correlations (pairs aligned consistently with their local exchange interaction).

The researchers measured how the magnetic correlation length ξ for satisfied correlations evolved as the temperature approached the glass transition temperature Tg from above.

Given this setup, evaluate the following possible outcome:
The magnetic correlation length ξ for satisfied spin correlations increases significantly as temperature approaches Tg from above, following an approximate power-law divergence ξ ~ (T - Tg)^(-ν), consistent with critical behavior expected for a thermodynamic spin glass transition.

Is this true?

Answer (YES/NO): NO